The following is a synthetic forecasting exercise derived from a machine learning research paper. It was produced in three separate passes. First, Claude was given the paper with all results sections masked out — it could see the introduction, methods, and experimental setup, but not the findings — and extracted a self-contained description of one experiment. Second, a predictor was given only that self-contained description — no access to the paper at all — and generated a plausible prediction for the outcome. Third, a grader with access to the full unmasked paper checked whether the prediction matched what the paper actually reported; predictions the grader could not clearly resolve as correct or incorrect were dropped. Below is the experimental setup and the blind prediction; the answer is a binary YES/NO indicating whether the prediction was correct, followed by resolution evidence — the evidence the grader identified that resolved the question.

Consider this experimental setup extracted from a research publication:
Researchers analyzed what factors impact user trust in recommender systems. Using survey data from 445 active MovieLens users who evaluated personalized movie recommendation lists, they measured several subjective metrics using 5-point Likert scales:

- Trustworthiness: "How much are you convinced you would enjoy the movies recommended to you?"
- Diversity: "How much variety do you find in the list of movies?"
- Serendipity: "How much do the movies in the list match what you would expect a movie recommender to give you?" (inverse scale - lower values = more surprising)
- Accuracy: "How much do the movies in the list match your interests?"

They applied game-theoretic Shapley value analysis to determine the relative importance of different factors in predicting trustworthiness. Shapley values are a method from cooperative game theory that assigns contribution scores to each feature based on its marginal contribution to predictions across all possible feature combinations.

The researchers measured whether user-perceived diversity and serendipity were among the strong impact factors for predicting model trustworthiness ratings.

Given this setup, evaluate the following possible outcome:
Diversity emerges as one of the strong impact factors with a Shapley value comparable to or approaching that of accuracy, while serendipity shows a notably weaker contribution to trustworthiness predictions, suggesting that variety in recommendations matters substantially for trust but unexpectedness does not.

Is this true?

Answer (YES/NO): NO